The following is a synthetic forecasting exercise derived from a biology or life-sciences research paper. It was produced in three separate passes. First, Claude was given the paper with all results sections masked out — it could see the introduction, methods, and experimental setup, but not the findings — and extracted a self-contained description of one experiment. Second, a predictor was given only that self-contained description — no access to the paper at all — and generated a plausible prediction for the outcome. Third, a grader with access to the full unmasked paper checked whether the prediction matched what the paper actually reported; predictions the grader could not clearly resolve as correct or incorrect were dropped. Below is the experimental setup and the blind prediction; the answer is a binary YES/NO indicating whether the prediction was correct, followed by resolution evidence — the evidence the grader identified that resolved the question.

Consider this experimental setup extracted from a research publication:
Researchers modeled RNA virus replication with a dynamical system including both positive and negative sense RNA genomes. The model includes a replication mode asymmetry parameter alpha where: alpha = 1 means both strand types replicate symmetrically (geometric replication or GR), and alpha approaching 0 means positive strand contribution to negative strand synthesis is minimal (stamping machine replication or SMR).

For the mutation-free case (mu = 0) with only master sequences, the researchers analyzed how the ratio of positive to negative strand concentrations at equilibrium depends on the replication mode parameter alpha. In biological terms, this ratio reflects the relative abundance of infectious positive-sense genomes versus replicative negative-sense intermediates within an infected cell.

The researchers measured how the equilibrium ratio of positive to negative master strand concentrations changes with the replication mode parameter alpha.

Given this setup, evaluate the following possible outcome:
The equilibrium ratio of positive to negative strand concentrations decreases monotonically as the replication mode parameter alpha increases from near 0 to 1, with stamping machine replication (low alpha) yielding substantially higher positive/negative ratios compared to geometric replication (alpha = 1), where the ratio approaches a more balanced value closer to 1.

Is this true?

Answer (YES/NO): YES